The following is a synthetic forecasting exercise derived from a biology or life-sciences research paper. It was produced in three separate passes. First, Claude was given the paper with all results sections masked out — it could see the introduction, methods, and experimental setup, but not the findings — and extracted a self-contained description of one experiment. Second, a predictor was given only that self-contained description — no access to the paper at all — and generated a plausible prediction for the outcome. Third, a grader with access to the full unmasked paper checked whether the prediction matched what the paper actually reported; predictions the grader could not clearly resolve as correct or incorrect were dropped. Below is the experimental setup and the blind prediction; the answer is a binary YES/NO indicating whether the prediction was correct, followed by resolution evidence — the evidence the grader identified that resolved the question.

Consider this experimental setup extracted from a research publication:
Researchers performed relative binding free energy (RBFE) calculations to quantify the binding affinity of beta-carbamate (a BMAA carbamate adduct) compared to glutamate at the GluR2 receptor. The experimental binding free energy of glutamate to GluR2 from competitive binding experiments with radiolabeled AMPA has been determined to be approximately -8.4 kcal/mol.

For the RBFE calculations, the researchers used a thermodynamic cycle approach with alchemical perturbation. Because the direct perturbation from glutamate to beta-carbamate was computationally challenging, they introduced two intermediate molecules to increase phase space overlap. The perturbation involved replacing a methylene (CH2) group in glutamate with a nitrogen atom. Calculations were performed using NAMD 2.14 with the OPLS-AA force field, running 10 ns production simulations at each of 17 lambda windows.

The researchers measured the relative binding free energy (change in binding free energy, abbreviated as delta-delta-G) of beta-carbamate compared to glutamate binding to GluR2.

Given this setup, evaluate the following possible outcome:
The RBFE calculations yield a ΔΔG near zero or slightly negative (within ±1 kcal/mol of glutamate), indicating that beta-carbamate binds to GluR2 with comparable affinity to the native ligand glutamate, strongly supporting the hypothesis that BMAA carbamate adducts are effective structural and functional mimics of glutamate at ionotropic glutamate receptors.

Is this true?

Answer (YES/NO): NO